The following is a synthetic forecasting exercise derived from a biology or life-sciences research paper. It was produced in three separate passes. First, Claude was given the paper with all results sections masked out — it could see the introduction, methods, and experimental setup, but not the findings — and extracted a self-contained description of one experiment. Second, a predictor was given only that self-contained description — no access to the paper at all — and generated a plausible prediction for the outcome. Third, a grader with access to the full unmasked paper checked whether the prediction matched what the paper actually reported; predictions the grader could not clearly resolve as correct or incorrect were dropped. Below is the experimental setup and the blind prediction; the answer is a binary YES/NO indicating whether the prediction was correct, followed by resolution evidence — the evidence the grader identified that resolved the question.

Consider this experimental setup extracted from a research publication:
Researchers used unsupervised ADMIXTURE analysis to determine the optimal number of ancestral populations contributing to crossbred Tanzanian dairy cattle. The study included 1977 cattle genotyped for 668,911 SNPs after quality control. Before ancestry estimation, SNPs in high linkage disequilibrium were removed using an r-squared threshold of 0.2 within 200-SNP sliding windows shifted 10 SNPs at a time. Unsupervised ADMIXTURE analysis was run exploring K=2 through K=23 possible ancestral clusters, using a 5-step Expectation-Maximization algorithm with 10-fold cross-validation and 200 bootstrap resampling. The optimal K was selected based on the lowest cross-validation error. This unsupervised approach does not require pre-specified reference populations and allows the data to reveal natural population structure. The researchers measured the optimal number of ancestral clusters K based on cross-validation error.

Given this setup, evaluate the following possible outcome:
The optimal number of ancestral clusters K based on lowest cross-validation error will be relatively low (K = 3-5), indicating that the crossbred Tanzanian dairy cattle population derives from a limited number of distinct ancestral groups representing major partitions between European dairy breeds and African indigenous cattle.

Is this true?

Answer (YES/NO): NO